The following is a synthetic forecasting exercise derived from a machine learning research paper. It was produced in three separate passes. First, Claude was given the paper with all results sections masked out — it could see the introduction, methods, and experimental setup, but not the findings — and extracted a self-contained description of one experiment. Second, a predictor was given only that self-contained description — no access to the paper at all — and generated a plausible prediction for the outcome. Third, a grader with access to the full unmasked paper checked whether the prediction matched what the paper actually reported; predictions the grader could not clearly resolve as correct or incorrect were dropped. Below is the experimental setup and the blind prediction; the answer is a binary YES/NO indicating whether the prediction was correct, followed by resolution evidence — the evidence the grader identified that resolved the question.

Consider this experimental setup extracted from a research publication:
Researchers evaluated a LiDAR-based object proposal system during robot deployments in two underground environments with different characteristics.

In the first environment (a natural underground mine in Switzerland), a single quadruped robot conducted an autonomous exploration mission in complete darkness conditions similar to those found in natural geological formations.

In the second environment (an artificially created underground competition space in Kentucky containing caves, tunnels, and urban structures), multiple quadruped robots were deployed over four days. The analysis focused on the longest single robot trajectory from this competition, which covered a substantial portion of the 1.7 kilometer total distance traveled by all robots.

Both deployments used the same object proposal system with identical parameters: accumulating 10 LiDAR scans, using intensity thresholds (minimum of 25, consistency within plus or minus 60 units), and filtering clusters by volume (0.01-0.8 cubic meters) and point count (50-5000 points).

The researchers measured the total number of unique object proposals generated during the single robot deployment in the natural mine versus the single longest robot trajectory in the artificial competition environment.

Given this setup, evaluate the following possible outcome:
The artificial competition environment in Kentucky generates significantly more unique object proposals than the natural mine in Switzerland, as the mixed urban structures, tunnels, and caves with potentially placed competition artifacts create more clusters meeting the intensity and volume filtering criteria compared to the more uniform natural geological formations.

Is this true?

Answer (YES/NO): YES